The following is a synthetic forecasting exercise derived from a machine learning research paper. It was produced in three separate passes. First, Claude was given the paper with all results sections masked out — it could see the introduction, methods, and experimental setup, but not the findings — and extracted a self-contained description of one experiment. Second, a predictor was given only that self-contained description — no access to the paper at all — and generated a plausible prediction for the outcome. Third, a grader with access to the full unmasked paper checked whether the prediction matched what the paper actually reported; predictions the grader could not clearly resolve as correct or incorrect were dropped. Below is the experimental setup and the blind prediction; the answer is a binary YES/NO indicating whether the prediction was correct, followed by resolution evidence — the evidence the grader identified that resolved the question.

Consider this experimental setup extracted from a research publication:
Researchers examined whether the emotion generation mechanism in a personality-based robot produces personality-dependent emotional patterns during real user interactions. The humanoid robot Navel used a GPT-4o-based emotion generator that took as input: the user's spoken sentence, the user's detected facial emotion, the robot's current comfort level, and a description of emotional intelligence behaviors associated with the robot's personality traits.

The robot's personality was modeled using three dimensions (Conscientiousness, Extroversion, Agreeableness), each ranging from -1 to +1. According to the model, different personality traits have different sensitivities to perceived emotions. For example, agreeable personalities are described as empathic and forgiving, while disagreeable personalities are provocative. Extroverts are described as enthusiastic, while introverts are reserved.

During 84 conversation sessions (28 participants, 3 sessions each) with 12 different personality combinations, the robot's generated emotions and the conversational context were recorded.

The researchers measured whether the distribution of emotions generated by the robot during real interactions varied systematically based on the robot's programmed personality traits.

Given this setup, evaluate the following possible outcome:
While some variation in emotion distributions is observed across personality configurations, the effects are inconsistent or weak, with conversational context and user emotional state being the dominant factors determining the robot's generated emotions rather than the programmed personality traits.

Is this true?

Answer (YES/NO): NO